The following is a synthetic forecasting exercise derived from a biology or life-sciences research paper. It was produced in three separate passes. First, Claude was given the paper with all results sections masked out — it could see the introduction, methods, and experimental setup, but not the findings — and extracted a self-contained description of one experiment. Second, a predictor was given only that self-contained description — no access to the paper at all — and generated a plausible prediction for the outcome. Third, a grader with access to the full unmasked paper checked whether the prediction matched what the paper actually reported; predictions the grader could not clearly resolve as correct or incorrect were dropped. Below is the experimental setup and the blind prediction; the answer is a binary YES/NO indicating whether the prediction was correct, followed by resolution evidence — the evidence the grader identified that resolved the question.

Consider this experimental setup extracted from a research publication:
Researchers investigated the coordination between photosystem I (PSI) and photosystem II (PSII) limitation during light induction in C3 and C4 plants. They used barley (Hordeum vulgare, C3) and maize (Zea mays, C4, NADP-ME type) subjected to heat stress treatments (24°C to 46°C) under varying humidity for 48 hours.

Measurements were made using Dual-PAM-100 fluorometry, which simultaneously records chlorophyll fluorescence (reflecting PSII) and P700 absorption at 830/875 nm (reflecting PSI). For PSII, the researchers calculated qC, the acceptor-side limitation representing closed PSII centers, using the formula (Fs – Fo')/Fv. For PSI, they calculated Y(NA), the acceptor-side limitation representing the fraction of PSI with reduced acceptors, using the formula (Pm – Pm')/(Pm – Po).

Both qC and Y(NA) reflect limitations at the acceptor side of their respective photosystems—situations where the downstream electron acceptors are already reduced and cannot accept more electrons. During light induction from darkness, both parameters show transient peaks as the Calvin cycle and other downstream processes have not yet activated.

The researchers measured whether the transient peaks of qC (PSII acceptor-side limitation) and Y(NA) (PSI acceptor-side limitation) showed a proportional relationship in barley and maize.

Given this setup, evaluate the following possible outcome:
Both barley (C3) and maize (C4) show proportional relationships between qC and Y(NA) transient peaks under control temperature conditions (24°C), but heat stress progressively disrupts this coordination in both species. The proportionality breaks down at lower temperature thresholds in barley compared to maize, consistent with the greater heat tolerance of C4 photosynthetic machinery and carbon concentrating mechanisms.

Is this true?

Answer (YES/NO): NO